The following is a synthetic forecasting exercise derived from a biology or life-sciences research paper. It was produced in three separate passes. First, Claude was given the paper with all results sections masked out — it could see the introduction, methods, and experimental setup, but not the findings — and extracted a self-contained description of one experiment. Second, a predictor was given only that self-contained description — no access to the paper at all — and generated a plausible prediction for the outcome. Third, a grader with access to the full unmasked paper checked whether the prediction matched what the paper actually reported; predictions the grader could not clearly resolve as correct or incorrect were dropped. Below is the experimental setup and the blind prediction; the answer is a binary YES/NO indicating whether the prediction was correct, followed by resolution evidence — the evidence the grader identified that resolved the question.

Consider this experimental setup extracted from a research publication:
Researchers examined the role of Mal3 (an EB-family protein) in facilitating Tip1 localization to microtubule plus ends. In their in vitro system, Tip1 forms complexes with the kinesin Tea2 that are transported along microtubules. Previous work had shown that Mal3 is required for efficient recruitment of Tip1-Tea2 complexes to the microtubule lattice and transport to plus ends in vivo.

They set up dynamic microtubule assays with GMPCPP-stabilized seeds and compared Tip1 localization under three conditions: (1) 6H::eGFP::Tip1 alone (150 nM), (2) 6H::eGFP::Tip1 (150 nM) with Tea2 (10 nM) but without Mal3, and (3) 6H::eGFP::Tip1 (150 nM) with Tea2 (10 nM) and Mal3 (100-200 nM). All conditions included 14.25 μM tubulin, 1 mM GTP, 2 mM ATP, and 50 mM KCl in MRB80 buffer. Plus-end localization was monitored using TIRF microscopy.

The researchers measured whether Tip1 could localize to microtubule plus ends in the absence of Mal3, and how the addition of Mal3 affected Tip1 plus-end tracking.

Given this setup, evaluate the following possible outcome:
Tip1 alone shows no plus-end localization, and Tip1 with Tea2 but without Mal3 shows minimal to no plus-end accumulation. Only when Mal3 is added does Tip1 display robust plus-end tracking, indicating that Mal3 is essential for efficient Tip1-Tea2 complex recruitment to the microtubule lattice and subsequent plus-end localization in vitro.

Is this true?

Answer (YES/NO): YES